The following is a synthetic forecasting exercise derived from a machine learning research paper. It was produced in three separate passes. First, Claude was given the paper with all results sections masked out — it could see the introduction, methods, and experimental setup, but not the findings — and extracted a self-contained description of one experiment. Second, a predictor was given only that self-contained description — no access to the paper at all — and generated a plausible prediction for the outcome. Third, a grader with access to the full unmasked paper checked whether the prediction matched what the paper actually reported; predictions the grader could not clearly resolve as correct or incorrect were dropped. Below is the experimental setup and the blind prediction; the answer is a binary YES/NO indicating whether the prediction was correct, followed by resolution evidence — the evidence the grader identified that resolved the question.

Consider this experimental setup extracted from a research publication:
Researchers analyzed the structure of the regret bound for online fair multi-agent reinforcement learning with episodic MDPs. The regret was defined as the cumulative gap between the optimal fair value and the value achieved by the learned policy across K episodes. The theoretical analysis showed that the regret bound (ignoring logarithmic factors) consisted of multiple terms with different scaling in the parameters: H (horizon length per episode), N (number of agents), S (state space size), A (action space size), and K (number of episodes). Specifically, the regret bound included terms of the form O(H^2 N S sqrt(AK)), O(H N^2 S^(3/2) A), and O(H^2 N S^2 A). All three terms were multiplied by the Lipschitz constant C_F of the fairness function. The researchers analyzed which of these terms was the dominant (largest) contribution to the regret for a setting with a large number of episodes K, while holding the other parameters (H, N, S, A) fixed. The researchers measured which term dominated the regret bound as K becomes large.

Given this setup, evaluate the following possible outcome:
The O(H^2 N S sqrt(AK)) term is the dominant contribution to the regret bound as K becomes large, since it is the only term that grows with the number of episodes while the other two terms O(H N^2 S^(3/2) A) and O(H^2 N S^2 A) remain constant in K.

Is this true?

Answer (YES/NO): YES